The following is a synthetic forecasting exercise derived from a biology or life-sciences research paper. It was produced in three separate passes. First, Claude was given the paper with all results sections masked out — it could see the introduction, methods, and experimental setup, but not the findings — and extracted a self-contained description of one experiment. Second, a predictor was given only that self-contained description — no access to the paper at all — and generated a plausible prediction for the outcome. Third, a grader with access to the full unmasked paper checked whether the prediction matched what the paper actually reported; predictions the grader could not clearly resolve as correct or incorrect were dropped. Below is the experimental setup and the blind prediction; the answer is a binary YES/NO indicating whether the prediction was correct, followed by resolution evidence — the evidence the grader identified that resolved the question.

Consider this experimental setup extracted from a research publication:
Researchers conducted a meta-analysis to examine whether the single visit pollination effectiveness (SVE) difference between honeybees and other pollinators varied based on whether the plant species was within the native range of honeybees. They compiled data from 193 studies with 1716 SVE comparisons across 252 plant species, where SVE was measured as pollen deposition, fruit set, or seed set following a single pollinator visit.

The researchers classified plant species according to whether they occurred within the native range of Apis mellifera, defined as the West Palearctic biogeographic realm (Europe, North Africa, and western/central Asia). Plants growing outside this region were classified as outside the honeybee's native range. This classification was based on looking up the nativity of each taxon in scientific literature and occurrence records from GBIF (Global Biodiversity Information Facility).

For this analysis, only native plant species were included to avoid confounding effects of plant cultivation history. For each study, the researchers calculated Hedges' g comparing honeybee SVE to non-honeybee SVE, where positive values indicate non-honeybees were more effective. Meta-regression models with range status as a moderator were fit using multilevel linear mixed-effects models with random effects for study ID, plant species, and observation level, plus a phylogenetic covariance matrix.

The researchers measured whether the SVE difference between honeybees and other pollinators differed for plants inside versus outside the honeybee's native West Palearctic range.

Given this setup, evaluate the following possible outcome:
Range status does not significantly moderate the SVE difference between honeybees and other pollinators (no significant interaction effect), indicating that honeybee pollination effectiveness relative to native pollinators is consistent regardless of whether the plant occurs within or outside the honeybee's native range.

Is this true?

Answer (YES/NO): YES